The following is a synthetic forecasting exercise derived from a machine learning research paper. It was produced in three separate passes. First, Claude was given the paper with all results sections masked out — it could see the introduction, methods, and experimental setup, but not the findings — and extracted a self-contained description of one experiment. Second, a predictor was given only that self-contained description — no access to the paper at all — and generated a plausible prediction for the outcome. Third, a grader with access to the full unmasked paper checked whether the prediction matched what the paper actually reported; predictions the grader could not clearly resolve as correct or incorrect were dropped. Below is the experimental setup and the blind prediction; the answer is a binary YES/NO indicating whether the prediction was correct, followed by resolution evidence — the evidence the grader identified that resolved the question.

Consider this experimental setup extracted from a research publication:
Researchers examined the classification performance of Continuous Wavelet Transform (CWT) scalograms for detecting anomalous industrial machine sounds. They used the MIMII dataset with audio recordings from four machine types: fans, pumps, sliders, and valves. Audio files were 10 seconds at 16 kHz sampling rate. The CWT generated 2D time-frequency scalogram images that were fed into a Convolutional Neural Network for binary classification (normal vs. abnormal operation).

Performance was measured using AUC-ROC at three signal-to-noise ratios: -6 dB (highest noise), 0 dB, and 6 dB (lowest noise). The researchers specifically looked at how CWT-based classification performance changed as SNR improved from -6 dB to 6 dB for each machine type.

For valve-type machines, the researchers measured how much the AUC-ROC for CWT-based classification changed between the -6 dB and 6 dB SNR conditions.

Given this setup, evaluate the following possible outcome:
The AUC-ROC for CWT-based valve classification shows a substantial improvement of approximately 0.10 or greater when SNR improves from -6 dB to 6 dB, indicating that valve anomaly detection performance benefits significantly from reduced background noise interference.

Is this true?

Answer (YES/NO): NO